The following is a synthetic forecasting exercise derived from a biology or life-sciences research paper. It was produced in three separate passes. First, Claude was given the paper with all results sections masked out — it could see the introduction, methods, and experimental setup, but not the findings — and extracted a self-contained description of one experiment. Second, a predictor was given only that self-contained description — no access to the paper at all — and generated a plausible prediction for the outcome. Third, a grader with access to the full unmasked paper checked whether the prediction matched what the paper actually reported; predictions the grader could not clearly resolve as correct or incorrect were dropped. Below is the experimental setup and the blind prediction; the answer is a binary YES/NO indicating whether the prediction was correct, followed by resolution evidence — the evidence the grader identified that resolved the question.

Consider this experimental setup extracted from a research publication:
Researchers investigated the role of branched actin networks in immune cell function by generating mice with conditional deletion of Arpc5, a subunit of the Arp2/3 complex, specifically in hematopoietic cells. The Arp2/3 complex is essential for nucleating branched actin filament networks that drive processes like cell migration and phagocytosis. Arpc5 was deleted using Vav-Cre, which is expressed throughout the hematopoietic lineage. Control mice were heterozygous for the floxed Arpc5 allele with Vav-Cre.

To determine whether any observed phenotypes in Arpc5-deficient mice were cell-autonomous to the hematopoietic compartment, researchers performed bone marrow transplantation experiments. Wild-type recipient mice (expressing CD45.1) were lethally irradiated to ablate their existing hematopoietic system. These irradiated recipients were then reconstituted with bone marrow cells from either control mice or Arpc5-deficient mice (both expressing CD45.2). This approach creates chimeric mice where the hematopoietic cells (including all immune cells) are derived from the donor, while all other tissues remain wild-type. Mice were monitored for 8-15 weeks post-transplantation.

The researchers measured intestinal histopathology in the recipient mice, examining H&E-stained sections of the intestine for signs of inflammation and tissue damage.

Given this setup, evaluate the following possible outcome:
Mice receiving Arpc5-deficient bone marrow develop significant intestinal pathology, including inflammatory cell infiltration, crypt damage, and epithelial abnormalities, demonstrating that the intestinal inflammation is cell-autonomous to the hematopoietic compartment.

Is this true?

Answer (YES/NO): YES